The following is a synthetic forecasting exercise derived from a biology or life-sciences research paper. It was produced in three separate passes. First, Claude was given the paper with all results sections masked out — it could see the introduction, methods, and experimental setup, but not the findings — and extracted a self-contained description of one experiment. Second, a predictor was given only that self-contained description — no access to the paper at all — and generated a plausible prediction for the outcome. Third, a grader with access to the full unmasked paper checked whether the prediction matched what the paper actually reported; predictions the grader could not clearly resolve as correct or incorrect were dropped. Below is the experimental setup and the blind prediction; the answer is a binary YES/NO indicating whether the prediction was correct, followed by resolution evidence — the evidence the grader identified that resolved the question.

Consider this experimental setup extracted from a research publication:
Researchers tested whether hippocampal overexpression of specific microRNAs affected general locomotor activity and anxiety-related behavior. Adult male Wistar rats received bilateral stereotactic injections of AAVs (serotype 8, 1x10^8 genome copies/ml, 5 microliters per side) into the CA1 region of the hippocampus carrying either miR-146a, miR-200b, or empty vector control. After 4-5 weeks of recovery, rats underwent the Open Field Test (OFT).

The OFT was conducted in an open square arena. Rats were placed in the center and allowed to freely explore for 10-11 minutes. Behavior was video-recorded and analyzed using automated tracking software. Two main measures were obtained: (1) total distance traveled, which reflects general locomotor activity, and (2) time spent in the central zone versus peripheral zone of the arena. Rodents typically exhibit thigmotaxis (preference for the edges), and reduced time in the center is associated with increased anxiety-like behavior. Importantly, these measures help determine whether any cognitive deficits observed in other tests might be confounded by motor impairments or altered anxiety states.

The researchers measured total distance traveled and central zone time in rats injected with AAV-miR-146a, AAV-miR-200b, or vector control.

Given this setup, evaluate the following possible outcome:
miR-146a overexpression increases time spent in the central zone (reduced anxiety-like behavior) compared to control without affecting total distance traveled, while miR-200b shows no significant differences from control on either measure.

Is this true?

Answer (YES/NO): NO